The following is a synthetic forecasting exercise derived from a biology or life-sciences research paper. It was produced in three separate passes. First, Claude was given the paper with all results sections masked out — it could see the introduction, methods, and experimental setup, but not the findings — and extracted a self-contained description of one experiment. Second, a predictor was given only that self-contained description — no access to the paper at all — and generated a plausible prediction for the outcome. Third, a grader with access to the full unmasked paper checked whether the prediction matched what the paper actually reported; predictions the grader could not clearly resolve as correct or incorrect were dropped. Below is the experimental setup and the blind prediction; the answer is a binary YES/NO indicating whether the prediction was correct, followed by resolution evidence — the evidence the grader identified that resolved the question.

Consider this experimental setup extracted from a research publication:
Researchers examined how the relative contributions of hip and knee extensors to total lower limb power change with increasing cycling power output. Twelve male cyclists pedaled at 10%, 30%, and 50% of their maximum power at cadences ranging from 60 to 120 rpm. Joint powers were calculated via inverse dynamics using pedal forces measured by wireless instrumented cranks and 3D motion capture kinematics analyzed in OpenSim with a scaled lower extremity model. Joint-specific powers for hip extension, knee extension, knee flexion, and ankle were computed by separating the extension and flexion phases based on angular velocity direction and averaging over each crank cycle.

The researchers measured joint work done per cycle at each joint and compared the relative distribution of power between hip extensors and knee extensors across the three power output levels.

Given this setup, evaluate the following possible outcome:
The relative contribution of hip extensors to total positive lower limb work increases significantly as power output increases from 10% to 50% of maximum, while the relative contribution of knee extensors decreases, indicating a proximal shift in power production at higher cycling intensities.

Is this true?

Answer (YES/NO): NO